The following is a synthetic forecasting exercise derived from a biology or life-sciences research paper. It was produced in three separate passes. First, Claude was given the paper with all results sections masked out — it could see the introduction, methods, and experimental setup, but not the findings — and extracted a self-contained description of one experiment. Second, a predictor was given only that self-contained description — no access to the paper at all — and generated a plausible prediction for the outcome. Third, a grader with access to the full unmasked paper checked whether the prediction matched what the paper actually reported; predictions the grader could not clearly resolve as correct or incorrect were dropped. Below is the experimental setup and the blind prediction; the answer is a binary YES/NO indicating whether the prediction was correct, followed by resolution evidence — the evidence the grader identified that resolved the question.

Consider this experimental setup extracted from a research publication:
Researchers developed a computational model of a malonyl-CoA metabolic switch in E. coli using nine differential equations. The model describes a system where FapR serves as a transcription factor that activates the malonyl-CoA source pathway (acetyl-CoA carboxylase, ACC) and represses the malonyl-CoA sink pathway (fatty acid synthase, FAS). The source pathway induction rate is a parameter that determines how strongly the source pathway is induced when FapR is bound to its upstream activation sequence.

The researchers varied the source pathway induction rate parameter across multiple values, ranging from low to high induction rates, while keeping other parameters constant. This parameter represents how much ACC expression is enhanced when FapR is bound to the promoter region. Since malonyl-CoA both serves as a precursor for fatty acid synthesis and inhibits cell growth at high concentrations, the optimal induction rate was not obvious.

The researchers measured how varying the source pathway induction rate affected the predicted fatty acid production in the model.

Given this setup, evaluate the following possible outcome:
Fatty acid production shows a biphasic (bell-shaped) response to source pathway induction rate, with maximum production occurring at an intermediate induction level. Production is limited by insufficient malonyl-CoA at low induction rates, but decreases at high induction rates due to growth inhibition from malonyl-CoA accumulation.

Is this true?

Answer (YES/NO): NO